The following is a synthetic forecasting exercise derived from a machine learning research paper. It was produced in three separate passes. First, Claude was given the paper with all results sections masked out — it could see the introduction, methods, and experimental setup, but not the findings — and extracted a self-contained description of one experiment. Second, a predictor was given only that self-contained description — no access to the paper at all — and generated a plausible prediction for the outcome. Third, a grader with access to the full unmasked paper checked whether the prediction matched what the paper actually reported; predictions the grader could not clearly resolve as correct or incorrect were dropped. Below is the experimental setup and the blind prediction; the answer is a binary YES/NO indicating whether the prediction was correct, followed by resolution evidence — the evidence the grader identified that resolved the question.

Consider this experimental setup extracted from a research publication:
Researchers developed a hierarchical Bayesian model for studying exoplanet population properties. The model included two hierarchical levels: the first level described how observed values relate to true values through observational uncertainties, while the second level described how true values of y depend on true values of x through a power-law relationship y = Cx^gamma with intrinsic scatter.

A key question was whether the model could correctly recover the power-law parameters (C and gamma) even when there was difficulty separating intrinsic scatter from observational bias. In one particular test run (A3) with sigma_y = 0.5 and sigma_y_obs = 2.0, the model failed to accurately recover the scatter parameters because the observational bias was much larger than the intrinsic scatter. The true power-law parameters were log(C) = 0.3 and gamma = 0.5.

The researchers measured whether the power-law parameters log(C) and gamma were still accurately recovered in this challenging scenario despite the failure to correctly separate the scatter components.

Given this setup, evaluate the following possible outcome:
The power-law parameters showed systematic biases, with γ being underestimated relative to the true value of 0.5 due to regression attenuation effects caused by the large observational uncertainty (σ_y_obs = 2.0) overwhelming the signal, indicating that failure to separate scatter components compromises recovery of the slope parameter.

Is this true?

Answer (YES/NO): NO